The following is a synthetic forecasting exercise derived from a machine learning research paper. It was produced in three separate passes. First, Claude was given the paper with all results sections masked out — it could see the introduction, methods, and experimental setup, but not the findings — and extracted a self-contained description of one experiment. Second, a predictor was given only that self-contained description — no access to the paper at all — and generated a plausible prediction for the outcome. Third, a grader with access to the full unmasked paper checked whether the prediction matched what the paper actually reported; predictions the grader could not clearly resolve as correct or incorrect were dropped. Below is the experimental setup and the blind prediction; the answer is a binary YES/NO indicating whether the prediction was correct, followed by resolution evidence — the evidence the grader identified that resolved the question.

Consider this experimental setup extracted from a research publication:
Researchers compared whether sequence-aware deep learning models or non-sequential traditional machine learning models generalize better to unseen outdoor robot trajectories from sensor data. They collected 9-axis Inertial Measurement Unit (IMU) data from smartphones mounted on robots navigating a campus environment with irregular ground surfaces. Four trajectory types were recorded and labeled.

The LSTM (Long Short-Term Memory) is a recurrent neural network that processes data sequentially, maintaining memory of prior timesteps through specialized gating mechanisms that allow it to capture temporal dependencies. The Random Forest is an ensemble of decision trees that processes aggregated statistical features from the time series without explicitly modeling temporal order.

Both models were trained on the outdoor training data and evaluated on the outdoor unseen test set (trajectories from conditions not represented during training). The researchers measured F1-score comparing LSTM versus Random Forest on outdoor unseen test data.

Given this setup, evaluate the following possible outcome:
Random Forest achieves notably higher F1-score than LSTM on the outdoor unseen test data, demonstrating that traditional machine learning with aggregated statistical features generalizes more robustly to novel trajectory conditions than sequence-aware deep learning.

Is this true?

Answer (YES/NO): NO